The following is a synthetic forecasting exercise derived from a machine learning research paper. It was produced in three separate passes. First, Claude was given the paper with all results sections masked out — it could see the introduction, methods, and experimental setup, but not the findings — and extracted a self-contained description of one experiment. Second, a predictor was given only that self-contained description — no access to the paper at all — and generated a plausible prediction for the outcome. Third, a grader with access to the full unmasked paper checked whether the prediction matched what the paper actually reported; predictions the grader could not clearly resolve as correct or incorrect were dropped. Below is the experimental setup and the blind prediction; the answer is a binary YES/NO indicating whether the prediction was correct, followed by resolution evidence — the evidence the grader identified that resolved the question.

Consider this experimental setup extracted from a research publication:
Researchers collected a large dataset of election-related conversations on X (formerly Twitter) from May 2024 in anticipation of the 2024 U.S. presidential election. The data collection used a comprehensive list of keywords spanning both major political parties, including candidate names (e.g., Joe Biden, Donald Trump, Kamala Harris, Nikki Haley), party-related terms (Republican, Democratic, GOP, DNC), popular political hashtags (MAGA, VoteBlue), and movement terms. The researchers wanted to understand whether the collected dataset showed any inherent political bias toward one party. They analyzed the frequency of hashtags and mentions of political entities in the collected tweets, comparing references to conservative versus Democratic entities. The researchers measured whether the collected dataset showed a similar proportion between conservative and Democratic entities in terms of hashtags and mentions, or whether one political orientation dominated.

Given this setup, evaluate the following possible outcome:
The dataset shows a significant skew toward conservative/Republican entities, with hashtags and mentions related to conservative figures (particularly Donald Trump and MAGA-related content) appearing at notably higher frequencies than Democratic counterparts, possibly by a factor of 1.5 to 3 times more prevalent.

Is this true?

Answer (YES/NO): NO